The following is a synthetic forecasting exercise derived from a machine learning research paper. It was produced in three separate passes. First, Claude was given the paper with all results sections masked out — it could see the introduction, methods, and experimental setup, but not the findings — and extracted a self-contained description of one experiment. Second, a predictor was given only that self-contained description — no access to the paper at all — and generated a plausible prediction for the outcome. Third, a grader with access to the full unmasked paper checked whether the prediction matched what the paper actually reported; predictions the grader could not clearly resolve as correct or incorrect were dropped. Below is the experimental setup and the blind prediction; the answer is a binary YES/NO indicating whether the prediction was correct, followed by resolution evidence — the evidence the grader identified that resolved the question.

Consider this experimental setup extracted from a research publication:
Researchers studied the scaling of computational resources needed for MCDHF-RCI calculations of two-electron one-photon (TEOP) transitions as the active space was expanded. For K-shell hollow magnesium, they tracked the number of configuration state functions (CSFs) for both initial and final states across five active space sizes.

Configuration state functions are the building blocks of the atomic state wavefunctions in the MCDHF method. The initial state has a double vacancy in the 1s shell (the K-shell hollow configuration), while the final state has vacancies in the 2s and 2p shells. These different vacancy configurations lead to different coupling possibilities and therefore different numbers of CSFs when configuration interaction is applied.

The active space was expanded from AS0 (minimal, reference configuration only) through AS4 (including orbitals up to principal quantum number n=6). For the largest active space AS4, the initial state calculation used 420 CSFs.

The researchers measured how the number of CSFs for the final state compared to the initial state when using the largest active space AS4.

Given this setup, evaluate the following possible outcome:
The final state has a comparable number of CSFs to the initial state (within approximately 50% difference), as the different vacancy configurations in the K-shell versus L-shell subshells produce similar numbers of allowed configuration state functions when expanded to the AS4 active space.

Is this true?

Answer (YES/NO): NO